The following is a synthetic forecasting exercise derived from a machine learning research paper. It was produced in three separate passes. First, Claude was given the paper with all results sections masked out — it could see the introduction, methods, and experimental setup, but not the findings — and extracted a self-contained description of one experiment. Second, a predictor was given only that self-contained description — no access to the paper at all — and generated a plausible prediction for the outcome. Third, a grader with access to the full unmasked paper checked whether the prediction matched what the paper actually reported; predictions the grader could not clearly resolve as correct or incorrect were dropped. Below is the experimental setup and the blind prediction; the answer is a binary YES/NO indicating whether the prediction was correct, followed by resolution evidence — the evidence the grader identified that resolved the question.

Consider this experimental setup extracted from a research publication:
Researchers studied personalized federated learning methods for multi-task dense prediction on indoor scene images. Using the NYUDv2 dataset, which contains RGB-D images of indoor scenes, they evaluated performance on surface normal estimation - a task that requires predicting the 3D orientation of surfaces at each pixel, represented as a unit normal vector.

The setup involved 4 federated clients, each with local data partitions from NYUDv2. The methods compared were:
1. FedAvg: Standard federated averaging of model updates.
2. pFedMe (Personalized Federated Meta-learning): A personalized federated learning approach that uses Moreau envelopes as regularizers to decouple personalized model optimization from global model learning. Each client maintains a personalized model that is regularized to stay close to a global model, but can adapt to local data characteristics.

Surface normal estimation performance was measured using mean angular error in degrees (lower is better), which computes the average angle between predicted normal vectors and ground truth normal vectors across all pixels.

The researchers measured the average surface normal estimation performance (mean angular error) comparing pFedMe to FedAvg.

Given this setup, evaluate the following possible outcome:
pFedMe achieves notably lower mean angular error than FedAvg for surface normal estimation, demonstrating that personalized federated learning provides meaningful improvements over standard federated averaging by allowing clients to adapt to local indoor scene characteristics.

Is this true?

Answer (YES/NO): YES